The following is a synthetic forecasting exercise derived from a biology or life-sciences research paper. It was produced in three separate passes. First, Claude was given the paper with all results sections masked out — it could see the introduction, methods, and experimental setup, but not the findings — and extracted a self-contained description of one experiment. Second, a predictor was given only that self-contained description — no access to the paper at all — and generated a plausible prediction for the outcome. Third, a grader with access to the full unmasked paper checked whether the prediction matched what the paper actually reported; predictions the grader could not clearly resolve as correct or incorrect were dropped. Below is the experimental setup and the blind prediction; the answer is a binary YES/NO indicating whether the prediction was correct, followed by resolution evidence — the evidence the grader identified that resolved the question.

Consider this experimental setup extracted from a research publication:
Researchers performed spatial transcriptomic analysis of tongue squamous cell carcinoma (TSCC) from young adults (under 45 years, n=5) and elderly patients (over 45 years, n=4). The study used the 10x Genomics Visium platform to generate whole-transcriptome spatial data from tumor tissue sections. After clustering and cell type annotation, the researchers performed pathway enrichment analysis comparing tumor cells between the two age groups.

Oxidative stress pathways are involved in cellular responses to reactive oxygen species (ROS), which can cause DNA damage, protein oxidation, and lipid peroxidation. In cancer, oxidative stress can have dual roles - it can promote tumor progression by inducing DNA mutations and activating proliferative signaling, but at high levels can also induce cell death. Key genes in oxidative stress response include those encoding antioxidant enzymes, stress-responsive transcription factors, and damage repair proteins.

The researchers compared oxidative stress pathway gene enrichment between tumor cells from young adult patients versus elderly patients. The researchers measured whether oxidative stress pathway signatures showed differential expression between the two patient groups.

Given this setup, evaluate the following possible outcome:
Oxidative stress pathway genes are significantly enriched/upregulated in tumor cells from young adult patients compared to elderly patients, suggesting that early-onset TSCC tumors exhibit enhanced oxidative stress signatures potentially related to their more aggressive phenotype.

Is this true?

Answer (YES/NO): YES